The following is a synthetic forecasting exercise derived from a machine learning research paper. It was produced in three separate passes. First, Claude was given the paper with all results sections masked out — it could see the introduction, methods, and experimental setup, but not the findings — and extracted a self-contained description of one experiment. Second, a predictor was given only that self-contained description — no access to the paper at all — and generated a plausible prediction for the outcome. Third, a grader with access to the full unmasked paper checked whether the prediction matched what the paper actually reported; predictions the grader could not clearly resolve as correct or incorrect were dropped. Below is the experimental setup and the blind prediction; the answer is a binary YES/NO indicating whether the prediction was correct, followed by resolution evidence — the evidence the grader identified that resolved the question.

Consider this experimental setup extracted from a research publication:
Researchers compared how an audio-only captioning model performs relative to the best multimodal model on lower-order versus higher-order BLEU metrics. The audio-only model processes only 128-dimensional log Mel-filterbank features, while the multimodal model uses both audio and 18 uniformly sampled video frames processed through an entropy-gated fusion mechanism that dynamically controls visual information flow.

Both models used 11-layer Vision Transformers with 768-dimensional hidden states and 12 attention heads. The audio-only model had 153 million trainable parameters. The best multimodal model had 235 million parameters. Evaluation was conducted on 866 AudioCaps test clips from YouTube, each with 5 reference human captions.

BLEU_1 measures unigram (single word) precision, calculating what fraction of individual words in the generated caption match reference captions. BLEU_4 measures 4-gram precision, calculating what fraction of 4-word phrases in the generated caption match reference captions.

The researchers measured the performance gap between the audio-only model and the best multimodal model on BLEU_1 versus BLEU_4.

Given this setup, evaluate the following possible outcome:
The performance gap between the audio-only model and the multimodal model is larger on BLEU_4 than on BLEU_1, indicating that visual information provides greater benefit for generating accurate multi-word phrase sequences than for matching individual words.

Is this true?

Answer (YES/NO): YES